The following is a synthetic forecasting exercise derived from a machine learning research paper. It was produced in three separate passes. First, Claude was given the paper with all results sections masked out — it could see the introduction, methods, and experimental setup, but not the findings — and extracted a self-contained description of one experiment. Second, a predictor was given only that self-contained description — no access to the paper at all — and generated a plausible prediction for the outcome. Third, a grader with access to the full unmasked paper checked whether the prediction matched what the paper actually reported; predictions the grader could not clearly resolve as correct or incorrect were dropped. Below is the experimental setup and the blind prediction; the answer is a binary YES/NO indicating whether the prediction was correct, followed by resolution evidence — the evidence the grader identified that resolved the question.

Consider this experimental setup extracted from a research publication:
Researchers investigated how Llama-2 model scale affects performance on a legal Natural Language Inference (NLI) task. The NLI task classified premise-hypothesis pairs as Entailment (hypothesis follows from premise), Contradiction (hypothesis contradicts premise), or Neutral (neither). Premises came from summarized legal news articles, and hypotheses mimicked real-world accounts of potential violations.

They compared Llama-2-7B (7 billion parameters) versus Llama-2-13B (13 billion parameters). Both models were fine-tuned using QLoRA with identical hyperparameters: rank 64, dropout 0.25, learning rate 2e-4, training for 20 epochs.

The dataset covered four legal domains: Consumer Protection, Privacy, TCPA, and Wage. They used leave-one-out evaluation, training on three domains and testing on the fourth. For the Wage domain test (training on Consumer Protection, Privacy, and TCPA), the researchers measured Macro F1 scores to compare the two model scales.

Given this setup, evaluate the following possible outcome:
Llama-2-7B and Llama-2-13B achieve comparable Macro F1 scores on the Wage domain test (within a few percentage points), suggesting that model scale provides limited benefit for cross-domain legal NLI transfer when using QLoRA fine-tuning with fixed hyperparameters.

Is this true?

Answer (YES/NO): NO